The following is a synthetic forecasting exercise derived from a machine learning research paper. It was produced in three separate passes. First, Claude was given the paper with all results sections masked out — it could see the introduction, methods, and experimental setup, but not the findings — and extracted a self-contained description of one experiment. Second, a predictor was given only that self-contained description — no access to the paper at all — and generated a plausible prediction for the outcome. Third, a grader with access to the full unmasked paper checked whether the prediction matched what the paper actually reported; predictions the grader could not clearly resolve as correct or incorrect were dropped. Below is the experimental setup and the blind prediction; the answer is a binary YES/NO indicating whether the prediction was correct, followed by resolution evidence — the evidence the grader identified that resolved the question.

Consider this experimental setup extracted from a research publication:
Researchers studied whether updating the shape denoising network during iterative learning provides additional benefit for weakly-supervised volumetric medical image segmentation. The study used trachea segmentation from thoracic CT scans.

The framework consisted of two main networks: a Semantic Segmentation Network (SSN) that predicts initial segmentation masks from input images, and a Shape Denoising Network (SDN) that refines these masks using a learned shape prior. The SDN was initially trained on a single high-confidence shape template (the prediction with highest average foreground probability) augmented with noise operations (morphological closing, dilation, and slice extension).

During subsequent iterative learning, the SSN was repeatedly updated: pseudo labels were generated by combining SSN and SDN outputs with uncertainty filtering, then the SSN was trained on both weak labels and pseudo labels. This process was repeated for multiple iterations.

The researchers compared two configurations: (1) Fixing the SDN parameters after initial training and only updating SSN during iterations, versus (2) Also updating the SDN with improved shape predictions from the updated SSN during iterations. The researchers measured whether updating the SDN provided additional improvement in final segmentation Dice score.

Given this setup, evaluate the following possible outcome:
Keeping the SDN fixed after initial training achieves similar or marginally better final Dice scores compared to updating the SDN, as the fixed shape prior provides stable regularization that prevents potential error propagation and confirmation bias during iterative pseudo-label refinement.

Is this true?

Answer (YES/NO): YES